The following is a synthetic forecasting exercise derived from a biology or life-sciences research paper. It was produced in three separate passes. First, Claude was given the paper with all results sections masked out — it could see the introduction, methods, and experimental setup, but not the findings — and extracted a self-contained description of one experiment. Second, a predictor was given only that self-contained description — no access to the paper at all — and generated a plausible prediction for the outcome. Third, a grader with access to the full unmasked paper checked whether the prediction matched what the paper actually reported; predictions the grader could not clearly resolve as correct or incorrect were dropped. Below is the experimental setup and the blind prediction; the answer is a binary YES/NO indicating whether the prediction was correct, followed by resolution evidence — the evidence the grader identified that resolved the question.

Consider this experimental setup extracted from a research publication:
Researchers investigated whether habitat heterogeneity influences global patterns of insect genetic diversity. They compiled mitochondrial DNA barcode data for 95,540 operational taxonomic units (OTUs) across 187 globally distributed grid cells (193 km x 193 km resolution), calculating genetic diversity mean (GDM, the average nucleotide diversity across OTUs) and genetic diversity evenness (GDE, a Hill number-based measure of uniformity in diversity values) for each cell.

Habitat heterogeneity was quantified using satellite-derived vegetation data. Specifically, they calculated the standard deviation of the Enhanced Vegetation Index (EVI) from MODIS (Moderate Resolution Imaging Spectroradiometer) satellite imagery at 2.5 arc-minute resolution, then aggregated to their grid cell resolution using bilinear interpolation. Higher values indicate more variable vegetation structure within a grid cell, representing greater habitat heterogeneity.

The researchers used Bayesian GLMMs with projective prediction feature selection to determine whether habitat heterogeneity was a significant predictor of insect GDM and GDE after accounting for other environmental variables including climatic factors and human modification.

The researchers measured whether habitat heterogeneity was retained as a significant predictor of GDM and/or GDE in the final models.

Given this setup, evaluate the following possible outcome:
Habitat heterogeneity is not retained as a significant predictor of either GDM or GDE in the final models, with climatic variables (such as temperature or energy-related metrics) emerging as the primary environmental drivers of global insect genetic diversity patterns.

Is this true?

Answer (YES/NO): YES